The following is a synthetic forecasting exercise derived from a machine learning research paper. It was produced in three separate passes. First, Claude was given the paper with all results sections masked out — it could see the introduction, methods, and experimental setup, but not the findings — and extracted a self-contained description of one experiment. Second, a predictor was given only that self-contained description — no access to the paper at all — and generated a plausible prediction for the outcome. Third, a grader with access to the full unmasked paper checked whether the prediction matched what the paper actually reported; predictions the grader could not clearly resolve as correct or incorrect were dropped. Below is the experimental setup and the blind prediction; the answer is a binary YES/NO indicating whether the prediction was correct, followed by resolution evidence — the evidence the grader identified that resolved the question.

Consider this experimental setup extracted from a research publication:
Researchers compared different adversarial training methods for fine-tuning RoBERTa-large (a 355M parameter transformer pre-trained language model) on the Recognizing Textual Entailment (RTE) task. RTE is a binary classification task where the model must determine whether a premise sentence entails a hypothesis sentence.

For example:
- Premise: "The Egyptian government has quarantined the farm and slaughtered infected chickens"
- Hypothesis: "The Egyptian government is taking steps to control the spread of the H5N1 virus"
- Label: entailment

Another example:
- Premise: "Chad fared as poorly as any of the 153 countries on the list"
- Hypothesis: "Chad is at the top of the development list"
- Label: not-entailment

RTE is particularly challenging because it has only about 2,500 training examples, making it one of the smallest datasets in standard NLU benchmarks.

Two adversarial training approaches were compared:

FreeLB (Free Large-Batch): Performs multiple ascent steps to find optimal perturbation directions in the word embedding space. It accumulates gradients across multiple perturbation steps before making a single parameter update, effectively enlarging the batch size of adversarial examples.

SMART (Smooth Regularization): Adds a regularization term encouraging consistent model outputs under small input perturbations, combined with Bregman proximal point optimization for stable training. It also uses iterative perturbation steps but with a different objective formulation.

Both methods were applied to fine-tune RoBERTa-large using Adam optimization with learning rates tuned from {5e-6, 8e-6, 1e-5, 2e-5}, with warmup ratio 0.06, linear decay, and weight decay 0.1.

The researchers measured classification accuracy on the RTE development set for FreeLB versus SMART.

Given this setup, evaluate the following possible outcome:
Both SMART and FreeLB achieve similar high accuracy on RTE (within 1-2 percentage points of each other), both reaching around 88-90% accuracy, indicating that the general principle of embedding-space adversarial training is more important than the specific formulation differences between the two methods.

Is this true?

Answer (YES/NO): NO